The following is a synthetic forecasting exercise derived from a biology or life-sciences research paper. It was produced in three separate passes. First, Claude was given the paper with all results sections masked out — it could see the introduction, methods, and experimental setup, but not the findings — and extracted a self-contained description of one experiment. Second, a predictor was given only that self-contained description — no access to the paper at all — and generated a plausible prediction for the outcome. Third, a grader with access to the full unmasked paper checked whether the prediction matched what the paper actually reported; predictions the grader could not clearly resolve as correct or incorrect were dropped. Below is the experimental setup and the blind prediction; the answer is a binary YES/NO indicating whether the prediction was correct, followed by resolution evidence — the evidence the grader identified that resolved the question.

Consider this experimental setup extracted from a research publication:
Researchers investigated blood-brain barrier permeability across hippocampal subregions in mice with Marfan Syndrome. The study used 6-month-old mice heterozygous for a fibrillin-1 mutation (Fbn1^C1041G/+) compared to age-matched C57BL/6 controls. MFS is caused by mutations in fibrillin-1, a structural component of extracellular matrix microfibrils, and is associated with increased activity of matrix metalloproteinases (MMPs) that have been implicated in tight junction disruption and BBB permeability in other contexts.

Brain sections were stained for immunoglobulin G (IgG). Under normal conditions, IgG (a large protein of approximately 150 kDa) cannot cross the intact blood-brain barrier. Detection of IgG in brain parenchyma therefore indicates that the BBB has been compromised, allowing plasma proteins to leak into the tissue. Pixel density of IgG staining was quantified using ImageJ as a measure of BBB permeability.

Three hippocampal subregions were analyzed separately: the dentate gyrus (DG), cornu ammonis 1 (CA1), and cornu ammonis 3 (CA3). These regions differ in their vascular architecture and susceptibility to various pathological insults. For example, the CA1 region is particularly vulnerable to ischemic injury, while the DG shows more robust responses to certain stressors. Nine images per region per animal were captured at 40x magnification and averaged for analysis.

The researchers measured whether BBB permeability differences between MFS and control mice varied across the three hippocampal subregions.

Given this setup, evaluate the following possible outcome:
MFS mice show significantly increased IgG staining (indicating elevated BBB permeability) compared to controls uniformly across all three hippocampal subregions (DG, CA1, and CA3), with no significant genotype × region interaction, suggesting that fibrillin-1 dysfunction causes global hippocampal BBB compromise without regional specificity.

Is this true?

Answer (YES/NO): YES